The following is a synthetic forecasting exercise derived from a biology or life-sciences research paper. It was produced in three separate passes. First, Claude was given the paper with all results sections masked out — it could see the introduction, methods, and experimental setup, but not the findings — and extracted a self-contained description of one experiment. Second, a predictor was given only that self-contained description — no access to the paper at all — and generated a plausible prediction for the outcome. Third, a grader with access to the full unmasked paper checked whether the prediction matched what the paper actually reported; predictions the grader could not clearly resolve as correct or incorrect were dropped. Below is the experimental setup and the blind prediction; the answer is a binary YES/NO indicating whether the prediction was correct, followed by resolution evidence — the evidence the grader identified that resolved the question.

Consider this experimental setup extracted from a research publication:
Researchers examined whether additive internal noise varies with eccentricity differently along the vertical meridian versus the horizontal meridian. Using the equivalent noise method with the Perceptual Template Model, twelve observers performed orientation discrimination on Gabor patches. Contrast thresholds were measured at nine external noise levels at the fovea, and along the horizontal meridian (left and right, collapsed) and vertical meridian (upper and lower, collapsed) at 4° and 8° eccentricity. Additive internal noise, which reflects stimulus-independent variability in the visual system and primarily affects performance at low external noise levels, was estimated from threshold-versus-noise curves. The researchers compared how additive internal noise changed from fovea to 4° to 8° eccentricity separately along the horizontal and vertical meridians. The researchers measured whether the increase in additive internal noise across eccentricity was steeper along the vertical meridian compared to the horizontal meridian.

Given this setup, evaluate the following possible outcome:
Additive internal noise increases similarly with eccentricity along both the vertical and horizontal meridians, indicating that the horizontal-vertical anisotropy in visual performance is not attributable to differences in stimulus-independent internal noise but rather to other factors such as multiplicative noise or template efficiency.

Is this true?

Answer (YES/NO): YES